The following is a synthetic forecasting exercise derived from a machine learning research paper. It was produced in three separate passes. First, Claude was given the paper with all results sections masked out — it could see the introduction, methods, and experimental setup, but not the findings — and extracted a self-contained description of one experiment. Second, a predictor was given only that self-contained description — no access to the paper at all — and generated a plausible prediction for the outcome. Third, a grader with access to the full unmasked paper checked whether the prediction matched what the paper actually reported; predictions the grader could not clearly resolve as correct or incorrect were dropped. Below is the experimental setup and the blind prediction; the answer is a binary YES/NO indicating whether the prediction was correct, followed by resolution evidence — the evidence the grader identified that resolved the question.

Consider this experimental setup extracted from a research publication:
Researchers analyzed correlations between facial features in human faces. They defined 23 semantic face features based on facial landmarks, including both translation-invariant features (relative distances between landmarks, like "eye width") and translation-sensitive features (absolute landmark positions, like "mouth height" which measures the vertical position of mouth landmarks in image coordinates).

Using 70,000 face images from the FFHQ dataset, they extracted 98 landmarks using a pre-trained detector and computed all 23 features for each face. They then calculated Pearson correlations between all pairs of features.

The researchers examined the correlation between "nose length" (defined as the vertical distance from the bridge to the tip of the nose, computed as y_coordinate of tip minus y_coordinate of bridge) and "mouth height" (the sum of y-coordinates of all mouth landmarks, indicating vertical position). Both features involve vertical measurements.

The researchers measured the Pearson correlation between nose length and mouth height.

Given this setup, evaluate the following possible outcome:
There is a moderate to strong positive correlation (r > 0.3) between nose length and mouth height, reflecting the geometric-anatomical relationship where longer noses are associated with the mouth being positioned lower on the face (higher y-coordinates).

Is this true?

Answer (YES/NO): YES